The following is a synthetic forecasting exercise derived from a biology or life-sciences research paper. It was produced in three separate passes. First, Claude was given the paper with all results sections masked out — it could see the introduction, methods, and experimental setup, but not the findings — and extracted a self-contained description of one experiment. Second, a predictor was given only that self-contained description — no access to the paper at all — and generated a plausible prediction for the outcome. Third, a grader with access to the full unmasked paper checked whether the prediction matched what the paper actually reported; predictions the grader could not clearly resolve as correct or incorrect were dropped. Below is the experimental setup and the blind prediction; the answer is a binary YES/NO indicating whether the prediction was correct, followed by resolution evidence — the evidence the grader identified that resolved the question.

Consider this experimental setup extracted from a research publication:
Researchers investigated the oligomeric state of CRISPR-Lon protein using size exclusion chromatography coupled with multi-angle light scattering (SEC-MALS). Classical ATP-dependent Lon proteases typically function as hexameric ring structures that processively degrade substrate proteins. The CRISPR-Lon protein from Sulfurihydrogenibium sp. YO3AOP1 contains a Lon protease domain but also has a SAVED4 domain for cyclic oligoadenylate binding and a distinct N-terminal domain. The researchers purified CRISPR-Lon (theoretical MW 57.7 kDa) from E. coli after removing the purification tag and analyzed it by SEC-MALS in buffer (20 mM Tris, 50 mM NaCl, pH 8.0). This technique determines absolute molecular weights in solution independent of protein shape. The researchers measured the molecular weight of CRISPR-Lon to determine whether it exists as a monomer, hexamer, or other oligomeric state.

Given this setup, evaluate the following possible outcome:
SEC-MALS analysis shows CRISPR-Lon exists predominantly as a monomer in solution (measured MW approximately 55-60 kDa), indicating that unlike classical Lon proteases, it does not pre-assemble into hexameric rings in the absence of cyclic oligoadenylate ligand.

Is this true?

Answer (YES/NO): NO